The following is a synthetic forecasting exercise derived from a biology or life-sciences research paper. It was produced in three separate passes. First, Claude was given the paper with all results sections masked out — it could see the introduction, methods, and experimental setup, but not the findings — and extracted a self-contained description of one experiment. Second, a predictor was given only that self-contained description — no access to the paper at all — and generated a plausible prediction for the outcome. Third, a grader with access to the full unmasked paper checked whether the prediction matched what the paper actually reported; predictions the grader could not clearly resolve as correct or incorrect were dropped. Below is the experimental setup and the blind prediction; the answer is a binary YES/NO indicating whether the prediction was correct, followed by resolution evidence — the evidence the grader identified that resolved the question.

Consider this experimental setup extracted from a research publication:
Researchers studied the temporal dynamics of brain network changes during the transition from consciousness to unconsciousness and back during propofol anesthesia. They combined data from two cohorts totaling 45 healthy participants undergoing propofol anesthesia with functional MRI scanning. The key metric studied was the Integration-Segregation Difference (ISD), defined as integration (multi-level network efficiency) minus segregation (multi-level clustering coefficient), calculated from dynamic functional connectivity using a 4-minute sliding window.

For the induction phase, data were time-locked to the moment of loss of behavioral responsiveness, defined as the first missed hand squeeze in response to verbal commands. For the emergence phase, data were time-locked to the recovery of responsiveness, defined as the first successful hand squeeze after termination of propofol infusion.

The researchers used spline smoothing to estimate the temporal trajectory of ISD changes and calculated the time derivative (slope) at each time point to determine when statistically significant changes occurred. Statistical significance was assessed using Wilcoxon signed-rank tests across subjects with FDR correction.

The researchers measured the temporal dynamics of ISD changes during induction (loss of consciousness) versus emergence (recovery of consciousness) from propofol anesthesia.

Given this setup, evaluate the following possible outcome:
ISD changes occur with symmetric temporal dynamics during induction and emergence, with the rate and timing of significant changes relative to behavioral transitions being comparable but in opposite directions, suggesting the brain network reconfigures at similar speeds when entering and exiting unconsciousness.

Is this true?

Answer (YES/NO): NO